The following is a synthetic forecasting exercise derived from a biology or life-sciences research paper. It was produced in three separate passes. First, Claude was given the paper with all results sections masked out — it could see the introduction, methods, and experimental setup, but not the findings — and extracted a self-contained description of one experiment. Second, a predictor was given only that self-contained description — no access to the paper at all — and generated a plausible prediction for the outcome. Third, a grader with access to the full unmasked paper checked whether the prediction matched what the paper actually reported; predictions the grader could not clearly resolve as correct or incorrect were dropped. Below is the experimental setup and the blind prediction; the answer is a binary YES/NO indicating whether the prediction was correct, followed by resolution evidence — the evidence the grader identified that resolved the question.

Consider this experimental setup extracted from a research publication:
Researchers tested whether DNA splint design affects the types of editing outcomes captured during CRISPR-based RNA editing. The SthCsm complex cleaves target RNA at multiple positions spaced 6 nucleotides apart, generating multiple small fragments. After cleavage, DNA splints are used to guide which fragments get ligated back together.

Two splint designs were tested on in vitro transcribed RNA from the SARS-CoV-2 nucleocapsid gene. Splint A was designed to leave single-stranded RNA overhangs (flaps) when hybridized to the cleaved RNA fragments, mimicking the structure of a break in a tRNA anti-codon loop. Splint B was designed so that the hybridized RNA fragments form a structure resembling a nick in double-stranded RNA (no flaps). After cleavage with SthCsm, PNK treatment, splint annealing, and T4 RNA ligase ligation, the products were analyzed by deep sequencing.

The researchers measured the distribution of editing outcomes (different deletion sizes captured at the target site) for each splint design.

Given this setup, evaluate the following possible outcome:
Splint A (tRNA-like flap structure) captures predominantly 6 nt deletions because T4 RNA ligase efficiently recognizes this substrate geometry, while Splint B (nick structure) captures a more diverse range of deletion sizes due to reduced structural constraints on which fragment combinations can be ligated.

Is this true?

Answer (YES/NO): NO